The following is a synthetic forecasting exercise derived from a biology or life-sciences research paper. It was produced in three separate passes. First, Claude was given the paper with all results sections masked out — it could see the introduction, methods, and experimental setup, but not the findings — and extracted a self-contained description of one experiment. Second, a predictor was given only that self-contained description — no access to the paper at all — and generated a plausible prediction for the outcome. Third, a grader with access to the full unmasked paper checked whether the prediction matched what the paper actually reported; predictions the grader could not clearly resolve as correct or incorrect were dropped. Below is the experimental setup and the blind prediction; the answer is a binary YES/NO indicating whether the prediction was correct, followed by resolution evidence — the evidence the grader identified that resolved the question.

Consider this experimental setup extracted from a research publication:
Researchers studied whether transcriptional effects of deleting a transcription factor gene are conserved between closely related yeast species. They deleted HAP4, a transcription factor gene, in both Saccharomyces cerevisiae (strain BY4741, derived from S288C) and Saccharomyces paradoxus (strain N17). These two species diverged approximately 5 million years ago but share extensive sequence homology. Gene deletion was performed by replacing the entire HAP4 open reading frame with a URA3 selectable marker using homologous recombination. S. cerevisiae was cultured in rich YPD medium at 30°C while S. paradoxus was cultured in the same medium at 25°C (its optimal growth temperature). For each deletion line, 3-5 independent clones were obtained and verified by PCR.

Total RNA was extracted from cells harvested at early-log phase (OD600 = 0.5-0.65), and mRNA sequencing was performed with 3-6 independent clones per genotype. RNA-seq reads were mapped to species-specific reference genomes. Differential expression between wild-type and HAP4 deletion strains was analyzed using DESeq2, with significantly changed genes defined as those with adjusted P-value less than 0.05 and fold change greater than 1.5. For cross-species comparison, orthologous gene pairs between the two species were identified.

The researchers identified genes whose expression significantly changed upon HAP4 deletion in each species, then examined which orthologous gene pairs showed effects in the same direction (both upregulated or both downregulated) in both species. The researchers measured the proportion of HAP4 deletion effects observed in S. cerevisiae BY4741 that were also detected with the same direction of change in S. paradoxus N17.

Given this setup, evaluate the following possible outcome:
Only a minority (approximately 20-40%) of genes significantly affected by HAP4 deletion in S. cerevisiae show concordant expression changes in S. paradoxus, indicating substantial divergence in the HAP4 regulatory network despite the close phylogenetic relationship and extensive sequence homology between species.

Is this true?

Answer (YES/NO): NO